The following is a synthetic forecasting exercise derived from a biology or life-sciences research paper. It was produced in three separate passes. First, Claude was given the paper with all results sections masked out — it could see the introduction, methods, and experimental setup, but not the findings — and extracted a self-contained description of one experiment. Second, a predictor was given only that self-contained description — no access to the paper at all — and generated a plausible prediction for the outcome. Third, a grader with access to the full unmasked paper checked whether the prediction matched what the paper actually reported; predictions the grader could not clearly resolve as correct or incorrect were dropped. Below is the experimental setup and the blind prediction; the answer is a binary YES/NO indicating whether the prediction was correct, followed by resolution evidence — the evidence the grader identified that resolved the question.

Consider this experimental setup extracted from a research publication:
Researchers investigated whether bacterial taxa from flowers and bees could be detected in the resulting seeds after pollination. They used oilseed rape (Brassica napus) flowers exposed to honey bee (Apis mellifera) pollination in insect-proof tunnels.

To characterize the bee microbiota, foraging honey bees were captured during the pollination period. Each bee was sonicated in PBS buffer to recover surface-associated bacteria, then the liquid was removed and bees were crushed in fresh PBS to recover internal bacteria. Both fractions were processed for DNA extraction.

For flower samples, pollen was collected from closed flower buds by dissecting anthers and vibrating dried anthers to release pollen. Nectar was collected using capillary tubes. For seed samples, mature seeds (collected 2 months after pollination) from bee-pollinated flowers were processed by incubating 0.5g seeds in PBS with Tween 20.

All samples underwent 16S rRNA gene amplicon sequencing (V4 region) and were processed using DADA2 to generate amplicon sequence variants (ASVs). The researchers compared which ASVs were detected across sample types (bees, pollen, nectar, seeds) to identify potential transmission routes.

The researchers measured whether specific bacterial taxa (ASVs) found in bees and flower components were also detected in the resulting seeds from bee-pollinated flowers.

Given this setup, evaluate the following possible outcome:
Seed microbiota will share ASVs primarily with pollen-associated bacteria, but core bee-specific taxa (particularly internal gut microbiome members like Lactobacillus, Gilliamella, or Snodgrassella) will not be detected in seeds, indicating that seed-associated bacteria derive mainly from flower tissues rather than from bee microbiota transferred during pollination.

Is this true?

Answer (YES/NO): NO